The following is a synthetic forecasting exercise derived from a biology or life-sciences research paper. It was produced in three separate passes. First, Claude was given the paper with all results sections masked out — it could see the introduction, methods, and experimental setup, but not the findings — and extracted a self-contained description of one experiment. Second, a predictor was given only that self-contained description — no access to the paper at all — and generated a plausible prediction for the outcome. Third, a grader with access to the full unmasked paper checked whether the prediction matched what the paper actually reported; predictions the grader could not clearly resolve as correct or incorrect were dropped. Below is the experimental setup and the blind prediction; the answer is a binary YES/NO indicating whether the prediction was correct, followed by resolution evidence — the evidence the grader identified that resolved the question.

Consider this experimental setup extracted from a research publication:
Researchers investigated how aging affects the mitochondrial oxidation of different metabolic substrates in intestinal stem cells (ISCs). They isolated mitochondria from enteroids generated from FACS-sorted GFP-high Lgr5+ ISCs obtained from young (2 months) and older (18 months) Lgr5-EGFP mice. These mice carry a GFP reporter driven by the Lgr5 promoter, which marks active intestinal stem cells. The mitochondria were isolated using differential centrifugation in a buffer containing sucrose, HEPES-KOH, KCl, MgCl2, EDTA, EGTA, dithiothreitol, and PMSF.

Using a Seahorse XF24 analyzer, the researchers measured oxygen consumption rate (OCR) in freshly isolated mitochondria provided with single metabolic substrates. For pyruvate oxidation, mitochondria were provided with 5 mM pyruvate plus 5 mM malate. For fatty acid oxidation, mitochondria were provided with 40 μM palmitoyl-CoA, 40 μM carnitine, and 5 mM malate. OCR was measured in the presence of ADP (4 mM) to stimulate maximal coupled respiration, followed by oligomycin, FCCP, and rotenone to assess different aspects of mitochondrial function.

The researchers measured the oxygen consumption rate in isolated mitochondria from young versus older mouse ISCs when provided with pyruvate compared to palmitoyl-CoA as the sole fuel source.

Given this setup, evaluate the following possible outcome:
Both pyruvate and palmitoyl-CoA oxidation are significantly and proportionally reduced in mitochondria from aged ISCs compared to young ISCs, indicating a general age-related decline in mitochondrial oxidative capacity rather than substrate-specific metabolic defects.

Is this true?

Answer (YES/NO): NO